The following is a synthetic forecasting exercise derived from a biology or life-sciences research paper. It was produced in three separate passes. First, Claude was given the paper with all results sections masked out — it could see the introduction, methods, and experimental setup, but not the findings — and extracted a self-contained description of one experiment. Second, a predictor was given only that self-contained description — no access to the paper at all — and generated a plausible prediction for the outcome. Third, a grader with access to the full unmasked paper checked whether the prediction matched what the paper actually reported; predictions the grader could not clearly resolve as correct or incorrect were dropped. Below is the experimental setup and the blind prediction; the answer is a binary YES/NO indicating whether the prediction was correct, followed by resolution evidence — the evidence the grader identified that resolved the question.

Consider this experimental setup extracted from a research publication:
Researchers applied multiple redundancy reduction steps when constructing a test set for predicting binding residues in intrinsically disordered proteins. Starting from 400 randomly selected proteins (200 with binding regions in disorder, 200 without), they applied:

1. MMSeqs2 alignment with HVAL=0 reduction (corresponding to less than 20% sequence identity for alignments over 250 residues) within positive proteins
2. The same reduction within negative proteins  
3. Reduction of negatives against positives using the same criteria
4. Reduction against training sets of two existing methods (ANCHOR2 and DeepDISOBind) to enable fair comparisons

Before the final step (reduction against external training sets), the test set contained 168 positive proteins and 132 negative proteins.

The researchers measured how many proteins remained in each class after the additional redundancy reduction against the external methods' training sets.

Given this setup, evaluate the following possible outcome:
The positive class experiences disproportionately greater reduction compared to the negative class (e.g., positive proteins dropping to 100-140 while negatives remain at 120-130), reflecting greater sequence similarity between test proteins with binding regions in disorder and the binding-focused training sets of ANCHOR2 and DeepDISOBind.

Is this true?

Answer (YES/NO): NO